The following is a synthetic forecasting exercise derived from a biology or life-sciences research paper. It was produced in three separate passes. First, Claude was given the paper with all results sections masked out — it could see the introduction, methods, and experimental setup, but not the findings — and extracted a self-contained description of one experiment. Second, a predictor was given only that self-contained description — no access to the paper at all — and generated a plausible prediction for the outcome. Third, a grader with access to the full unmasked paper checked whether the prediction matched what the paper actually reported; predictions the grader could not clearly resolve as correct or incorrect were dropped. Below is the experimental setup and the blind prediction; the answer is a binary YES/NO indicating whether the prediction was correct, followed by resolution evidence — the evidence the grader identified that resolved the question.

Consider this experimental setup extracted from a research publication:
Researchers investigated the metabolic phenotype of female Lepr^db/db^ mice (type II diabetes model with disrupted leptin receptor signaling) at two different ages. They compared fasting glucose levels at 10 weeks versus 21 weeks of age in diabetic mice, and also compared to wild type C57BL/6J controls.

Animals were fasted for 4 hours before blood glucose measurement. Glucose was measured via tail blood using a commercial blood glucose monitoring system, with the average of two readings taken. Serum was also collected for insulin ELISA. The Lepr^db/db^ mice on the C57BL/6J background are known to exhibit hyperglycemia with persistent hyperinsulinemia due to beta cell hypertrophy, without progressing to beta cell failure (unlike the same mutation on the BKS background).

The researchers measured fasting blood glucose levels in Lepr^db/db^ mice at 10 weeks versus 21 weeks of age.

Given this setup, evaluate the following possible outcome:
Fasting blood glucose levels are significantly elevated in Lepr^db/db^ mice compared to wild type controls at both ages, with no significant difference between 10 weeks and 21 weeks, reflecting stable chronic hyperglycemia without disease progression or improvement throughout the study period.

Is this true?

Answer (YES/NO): NO